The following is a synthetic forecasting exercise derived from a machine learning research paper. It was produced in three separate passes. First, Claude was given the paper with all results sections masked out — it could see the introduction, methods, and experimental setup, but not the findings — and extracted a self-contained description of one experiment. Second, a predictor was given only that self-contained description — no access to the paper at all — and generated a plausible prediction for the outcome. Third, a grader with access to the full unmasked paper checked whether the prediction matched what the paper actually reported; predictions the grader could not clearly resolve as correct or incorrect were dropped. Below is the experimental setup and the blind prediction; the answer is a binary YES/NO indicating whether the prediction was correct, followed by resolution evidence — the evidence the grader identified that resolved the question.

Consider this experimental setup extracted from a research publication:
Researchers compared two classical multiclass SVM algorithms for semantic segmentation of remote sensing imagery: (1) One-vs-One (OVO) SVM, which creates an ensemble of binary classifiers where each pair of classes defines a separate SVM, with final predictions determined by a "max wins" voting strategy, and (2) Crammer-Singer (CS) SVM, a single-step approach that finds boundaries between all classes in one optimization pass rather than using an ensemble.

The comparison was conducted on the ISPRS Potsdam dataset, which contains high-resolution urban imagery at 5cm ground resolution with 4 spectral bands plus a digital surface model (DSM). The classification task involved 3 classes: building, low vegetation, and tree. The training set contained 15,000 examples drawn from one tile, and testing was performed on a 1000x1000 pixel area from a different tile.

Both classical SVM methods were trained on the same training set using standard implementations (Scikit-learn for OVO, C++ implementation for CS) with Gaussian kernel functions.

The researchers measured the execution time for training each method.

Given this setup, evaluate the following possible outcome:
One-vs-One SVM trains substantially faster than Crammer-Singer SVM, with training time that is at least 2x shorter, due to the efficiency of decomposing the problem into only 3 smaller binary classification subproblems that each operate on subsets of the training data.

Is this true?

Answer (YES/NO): YES